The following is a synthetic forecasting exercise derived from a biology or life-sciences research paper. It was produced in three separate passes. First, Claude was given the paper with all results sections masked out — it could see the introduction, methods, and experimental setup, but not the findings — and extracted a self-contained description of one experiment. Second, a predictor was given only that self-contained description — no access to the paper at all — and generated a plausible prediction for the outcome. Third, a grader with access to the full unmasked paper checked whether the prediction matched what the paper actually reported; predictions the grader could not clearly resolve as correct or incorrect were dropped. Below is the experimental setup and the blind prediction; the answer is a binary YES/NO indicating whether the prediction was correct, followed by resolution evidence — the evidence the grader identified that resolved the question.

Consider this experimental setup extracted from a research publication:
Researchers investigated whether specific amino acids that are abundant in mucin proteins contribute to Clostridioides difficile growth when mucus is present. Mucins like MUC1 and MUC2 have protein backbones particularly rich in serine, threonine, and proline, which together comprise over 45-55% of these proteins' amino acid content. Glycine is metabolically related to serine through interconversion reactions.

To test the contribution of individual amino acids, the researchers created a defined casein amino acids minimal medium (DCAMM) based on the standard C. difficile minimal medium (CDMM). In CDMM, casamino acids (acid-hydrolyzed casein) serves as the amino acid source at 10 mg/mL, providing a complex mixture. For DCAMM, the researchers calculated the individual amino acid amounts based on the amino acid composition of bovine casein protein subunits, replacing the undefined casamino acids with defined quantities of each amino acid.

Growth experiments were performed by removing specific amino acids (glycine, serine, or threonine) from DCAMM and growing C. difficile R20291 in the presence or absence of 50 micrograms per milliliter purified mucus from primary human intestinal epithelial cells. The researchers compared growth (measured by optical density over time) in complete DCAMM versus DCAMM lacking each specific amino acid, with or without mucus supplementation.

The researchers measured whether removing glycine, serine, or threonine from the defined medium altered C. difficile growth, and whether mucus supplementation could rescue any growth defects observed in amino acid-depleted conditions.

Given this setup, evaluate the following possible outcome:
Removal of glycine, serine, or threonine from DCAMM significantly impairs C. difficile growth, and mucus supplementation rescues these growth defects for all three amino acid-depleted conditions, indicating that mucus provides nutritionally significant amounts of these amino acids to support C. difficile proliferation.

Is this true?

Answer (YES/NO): NO